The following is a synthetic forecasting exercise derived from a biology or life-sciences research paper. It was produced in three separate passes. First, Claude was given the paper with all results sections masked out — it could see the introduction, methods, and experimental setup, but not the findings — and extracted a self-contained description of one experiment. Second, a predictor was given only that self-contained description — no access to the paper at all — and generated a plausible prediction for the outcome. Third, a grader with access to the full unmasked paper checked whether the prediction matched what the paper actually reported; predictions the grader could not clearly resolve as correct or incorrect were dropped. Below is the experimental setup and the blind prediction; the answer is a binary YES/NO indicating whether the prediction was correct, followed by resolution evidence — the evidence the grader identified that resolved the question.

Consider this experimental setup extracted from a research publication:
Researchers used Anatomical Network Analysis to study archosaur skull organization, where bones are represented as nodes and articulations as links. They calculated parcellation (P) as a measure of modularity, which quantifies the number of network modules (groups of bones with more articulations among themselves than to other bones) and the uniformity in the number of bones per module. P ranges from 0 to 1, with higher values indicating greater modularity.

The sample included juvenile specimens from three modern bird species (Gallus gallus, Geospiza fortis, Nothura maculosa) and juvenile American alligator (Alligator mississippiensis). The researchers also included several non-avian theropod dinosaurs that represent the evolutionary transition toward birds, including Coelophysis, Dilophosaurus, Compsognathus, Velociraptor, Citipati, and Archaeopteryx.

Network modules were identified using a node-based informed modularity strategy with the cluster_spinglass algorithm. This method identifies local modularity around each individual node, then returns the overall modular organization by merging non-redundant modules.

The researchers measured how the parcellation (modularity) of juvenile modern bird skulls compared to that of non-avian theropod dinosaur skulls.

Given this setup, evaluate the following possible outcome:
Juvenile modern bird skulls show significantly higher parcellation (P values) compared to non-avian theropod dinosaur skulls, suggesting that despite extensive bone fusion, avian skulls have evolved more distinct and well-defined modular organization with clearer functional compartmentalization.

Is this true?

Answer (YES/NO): NO